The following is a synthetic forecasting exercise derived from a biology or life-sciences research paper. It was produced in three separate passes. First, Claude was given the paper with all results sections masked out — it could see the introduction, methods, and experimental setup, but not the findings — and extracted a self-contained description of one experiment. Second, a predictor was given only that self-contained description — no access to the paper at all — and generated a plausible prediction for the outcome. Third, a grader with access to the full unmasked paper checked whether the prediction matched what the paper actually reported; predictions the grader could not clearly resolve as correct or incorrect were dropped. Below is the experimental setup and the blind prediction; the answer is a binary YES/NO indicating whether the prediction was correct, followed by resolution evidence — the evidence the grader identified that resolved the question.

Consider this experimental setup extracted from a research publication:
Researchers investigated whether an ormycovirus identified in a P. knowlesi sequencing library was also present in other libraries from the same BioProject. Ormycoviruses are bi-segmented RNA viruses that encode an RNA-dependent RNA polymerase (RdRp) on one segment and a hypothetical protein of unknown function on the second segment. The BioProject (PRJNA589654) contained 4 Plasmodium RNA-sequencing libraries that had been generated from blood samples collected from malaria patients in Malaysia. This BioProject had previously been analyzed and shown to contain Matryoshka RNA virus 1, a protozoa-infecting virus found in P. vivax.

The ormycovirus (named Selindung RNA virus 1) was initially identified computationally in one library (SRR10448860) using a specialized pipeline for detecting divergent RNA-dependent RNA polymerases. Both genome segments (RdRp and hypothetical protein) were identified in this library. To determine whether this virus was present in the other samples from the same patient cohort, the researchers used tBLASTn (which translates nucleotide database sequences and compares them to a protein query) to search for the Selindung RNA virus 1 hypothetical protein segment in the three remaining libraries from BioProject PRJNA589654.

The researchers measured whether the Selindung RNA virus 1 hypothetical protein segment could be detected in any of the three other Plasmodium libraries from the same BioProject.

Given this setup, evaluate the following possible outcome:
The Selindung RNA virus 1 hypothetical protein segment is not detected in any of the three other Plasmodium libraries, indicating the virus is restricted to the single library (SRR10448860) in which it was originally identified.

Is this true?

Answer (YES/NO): YES